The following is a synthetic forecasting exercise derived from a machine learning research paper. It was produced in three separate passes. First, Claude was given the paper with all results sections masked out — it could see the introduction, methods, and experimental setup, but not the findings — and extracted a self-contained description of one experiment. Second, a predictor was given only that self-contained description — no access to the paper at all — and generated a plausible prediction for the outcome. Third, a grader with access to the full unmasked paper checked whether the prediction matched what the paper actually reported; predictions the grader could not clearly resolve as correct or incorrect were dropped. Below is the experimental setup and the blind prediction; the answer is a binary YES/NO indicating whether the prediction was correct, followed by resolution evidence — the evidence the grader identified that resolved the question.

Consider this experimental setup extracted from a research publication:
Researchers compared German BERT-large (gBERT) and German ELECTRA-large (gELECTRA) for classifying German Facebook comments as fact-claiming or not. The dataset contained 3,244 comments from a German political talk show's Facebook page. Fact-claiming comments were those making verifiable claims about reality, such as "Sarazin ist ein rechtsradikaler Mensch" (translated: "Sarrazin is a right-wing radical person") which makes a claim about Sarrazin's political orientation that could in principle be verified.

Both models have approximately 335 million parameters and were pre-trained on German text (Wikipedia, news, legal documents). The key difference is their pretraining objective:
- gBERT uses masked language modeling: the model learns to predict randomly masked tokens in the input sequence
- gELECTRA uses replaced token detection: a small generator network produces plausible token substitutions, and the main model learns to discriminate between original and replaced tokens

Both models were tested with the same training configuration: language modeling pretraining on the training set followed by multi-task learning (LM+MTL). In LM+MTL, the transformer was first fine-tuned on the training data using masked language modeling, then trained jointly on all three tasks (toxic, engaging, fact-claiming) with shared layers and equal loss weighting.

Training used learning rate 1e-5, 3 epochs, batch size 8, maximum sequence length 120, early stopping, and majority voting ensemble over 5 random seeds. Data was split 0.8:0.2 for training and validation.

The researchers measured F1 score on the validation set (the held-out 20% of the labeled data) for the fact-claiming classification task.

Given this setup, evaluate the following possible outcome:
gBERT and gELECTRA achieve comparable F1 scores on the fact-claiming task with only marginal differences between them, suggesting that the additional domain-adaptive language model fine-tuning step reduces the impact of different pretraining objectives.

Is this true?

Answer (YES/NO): NO